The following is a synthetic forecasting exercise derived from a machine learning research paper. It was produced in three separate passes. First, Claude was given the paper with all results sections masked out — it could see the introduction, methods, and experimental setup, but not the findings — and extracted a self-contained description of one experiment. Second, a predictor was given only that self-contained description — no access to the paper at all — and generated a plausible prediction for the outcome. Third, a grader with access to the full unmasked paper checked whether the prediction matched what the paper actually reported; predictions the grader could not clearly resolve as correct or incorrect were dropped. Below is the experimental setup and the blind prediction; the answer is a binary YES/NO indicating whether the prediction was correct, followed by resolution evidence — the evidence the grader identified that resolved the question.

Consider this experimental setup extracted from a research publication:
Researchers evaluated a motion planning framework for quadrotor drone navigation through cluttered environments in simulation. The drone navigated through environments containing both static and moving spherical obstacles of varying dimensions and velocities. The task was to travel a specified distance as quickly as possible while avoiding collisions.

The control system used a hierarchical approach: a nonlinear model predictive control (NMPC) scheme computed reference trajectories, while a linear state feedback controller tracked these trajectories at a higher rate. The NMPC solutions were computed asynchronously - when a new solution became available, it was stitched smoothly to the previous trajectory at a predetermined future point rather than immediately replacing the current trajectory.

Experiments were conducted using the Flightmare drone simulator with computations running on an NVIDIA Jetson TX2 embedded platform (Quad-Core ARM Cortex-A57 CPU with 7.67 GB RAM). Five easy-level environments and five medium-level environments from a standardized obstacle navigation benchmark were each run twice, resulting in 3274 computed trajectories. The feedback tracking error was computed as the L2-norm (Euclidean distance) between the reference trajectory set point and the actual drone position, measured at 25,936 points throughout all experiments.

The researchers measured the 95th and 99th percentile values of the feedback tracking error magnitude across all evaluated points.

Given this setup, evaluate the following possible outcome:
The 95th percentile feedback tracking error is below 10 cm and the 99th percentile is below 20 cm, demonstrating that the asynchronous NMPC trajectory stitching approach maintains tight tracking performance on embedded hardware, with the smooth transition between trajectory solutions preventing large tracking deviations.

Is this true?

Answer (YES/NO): NO